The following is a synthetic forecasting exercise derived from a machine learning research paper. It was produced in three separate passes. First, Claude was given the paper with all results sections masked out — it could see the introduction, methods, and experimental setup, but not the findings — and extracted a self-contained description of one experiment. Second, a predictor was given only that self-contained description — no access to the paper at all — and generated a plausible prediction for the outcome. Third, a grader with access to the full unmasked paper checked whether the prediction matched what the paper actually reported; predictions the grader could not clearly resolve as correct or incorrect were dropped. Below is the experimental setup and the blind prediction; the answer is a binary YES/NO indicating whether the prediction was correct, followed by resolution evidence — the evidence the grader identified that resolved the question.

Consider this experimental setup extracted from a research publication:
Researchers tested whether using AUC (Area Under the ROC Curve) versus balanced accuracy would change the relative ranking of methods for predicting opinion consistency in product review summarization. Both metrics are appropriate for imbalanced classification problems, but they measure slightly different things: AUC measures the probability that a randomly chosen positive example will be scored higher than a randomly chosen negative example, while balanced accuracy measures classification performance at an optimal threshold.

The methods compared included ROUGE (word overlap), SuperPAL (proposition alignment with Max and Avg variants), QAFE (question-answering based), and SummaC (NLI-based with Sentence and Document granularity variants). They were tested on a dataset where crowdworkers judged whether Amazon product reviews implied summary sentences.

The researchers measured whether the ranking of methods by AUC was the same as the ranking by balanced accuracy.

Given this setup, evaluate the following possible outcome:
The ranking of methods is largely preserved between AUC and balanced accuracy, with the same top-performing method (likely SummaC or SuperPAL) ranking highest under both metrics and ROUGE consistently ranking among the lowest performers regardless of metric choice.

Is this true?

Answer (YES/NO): YES